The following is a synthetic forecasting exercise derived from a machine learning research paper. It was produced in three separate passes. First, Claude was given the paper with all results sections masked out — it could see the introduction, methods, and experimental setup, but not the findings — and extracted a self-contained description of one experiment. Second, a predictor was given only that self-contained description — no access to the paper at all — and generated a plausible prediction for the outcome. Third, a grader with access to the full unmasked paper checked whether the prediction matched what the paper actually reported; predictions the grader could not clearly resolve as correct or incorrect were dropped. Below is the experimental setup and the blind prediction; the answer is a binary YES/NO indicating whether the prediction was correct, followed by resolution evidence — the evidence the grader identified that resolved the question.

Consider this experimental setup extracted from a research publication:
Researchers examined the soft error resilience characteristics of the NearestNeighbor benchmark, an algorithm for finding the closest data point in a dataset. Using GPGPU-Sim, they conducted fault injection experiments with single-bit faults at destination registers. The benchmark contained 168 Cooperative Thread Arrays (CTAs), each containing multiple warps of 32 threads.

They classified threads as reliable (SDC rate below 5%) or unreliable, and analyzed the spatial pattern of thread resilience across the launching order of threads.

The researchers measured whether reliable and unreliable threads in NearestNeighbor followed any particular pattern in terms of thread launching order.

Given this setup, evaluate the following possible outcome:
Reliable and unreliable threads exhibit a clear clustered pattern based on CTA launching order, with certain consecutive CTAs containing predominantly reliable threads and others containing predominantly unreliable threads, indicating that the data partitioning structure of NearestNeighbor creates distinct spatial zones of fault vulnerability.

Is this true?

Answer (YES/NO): YES